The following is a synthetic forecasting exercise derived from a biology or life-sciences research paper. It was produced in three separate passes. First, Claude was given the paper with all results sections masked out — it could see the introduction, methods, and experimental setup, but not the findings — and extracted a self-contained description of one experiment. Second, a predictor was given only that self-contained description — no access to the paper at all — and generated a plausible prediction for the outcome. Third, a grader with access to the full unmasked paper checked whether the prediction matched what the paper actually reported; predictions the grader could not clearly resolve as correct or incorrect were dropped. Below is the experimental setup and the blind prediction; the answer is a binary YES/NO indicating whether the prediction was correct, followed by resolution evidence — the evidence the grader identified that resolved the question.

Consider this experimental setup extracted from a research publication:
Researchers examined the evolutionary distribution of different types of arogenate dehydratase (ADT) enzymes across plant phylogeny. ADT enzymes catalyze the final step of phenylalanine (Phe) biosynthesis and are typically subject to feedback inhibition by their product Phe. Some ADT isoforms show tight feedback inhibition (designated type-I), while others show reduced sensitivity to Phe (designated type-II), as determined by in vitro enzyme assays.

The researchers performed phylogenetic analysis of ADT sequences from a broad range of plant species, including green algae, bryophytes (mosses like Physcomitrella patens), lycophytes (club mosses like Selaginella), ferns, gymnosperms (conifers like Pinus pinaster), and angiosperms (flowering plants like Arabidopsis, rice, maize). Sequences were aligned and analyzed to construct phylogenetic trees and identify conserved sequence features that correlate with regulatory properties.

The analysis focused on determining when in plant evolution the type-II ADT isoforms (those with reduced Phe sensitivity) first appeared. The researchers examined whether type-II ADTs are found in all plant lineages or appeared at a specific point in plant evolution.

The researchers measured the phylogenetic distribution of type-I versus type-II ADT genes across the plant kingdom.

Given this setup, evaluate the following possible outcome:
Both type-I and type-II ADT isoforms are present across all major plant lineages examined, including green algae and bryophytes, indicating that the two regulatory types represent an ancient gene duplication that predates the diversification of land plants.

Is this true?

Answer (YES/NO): NO